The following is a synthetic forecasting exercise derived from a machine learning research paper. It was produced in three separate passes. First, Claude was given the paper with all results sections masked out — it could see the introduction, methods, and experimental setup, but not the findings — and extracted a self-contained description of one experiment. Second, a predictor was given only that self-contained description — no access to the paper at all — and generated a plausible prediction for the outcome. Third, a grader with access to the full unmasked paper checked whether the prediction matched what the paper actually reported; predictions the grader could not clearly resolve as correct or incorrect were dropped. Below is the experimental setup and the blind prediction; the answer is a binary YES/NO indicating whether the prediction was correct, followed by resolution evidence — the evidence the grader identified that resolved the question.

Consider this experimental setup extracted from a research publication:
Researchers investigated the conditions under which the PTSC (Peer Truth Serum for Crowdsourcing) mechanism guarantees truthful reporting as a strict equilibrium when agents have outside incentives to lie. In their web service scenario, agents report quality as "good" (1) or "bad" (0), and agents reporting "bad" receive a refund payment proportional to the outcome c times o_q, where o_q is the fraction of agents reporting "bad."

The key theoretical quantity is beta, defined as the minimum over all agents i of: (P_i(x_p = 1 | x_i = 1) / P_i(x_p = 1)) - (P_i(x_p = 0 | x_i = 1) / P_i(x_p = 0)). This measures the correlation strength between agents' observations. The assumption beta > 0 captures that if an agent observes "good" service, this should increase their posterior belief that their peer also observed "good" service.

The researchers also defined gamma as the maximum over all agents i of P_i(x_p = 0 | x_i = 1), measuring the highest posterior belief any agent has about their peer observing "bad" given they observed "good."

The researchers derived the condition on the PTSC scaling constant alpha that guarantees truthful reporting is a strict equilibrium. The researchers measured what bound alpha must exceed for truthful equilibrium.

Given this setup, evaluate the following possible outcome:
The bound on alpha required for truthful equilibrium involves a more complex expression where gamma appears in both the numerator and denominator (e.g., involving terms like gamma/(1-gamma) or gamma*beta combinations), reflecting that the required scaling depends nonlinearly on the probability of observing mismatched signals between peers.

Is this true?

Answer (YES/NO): NO